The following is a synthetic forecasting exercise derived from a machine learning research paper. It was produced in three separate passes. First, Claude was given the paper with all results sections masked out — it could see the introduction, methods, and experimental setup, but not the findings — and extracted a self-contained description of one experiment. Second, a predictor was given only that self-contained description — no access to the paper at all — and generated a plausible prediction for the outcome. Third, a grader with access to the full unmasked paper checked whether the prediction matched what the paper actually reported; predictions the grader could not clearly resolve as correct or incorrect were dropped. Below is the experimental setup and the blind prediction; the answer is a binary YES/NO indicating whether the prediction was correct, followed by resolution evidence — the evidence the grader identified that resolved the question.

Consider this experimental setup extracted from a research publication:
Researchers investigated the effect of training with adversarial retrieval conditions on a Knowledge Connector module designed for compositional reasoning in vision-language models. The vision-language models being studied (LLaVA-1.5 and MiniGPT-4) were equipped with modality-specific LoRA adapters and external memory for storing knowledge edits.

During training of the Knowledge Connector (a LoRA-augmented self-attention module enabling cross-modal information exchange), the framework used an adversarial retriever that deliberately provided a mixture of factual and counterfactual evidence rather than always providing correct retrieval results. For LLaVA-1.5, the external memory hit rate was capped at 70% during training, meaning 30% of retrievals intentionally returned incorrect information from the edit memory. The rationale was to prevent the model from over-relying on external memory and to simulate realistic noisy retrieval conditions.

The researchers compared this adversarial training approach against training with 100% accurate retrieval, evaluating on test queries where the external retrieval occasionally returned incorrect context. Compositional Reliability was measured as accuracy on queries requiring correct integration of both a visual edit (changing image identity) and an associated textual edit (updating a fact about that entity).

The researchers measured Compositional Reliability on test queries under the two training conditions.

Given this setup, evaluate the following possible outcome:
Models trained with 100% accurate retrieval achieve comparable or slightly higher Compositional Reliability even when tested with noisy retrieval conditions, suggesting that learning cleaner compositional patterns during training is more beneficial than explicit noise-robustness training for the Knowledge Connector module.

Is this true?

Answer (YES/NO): NO